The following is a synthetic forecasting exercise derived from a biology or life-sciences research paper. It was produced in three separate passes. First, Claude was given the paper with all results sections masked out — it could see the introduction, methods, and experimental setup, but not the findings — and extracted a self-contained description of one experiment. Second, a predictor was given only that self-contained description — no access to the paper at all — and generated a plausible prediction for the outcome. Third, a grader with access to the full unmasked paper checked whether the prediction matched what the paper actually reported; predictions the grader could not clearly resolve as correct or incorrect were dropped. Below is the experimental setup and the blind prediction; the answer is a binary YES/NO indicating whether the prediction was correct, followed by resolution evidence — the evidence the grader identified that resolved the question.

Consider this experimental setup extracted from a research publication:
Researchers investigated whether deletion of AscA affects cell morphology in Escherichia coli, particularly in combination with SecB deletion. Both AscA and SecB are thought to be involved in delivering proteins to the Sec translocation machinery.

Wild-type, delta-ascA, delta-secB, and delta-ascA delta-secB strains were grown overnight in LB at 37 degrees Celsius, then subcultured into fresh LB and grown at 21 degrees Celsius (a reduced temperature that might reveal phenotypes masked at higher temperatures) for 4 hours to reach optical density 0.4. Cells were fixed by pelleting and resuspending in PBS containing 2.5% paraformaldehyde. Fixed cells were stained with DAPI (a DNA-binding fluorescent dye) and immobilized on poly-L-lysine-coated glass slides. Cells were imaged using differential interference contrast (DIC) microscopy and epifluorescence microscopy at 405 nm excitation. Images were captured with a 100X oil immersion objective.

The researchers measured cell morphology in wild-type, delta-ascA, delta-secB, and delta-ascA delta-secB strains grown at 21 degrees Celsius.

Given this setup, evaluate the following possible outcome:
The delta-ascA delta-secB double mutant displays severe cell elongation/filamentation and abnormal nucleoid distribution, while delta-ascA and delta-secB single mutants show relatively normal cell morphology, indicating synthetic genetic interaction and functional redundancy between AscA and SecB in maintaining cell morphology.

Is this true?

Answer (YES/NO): NO